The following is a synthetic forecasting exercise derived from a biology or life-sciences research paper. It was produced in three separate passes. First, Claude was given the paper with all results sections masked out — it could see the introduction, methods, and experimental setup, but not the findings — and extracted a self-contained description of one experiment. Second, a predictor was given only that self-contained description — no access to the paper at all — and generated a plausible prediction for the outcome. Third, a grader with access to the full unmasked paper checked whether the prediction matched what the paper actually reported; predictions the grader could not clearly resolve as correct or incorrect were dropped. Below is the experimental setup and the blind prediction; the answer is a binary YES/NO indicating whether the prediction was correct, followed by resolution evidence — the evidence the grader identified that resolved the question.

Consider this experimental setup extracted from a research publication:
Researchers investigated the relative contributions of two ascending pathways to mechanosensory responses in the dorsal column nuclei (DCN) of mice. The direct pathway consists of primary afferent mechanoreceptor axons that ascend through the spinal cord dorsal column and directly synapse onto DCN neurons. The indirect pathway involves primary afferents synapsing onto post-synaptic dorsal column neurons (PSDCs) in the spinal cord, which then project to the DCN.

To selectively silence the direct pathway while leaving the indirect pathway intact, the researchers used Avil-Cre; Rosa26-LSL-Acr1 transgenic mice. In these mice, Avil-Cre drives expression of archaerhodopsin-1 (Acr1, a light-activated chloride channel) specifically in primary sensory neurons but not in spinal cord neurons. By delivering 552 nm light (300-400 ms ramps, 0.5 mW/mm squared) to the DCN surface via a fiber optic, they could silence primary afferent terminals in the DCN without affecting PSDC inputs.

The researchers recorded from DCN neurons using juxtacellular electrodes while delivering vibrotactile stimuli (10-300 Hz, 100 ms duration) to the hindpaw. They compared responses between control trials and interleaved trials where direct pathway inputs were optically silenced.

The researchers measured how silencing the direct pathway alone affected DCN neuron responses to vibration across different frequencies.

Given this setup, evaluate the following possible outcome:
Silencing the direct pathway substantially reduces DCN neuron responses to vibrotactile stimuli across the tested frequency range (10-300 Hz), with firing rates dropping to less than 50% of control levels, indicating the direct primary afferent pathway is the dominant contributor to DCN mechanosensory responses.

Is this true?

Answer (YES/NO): NO